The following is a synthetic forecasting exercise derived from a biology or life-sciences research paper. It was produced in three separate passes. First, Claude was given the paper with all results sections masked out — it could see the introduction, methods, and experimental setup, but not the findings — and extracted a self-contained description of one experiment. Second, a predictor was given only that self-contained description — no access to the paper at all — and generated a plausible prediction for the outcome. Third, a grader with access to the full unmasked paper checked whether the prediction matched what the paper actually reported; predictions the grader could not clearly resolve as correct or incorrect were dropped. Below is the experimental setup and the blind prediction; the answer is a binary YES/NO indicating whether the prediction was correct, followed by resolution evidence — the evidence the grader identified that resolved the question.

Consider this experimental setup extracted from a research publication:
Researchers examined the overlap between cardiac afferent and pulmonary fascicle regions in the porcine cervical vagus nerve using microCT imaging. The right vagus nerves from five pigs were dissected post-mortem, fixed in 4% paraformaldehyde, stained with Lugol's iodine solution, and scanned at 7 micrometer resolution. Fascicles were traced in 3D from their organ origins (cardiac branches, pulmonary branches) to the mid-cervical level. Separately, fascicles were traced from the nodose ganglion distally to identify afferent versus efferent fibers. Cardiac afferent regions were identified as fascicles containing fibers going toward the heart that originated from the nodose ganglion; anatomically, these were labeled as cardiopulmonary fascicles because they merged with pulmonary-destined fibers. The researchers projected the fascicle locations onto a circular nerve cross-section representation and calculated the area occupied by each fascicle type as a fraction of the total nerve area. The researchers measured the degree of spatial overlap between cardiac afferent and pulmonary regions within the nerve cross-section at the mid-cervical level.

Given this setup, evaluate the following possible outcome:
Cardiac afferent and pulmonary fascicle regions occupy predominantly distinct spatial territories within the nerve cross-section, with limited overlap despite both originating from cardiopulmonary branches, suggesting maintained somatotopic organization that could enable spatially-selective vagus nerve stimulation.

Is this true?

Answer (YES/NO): NO